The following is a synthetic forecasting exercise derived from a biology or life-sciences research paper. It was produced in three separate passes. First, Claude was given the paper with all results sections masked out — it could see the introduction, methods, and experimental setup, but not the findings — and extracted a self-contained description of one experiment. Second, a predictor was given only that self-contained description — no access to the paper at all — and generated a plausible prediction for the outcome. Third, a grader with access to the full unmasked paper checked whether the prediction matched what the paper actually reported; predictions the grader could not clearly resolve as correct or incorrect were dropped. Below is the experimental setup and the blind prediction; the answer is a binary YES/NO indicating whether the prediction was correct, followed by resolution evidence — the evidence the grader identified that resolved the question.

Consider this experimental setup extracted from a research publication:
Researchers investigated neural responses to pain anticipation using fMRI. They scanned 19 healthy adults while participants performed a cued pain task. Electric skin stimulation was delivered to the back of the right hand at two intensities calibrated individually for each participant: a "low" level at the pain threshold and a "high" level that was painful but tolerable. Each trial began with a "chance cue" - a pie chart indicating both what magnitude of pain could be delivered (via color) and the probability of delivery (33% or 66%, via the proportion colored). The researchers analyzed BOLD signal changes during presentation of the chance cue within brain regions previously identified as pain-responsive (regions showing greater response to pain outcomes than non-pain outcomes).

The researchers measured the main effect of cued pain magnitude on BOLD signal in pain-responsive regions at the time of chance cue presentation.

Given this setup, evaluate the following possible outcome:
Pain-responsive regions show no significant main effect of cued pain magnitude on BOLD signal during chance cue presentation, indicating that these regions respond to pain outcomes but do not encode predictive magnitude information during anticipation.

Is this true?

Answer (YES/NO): NO